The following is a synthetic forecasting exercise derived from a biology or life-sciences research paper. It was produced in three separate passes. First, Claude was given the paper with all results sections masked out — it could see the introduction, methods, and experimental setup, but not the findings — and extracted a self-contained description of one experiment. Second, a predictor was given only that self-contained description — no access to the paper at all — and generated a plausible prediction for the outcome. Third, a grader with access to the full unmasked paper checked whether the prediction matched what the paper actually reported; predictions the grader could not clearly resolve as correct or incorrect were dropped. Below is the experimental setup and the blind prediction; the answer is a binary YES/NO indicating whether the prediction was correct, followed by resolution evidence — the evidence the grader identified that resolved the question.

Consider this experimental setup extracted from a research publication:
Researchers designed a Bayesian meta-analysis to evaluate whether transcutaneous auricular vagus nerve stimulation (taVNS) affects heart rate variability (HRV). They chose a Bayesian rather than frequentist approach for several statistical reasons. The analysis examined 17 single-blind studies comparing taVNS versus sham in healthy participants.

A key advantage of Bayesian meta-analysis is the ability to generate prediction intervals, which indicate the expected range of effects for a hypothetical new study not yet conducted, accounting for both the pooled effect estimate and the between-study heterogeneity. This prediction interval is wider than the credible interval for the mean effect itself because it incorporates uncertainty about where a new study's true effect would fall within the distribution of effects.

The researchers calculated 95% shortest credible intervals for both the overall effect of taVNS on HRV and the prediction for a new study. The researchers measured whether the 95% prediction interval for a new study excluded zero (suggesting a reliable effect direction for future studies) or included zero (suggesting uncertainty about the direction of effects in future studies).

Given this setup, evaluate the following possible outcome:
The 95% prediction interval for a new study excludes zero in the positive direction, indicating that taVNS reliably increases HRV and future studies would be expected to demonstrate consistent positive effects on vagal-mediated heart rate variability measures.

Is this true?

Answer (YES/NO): NO